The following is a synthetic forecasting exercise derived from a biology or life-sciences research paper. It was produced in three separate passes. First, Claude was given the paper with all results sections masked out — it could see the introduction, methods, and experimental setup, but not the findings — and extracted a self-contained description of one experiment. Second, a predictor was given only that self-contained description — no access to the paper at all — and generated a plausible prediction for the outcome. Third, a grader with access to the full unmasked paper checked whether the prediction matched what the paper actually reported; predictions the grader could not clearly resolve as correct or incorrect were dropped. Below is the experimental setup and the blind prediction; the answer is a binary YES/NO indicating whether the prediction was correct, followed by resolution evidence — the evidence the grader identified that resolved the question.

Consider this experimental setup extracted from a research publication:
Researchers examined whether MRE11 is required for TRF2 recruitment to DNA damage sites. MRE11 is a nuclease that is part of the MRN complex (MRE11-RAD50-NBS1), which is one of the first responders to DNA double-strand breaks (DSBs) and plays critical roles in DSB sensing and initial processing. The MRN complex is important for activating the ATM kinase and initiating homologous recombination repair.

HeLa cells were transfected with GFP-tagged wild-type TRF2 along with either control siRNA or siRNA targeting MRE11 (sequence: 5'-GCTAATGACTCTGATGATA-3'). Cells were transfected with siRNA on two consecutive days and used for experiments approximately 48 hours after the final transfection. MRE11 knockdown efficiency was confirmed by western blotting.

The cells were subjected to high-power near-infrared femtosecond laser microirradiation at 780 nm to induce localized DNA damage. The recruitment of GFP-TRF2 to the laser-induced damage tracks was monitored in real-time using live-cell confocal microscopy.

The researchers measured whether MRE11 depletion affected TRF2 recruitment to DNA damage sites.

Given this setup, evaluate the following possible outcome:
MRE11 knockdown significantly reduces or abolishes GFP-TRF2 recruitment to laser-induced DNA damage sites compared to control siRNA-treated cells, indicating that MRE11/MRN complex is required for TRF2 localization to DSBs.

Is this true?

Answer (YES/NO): NO